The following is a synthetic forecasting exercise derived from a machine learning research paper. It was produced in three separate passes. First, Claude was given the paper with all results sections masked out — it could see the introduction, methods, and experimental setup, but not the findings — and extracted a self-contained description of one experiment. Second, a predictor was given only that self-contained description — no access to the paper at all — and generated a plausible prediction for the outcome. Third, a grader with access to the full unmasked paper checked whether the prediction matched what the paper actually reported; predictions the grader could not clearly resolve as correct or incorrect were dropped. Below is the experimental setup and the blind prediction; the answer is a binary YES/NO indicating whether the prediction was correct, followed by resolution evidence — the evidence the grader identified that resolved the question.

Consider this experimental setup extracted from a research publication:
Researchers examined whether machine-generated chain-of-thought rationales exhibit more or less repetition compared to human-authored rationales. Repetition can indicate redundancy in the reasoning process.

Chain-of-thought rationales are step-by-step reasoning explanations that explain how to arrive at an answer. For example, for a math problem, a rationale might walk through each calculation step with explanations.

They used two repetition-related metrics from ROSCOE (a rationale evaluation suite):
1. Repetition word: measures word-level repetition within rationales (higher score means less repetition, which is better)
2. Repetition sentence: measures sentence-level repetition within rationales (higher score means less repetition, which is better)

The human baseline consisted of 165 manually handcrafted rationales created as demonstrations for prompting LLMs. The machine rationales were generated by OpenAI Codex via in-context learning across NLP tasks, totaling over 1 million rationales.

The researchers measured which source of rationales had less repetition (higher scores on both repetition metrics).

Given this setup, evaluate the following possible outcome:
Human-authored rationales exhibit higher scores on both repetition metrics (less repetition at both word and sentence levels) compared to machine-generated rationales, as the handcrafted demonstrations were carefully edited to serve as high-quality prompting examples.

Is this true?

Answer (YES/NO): NO